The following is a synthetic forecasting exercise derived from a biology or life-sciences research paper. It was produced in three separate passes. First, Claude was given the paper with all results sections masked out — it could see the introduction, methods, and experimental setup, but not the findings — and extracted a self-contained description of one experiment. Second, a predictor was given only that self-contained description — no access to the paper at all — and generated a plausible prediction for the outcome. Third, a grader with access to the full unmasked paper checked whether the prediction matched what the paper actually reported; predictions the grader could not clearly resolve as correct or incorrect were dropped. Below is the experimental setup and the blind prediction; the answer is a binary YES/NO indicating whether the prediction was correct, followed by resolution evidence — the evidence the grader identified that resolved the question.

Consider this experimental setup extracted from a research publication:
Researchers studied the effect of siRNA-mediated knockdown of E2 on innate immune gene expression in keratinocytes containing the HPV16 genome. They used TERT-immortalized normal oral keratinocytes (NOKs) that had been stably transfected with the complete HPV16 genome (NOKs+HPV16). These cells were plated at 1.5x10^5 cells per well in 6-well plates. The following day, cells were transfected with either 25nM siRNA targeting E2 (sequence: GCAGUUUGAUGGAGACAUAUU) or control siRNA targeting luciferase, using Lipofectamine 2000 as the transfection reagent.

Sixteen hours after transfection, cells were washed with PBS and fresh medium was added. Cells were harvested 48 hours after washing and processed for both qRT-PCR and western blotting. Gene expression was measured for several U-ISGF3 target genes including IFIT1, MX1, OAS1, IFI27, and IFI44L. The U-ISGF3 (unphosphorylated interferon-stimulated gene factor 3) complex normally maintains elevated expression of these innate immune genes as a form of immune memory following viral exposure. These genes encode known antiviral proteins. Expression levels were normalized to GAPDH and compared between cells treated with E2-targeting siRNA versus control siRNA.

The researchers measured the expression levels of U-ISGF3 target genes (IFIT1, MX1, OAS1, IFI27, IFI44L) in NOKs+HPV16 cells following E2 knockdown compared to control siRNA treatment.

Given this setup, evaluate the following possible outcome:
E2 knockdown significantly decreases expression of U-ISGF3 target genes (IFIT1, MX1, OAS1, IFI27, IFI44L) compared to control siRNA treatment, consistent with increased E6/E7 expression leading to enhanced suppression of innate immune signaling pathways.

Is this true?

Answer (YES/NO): NO